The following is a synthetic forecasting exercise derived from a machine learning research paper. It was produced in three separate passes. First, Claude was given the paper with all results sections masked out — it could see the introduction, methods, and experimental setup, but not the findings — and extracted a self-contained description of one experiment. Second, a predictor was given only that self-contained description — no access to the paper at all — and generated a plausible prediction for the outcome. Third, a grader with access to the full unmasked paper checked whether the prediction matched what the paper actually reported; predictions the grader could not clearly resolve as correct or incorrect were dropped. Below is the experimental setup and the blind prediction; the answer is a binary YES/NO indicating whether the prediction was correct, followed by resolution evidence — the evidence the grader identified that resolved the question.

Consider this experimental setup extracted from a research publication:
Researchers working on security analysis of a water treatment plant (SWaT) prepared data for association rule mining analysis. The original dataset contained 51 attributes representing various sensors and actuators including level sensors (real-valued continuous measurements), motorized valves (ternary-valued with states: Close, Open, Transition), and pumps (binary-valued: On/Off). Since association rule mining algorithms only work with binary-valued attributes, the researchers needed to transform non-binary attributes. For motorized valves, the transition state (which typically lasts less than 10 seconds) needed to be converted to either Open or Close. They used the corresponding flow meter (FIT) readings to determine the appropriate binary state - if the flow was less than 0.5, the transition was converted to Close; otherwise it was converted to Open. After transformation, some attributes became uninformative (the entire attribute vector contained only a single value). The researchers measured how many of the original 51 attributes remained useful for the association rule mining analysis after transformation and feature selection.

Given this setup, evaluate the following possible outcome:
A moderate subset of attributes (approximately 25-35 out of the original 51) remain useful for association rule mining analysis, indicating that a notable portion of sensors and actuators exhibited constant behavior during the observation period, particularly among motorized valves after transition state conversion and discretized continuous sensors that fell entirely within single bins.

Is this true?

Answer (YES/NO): NO